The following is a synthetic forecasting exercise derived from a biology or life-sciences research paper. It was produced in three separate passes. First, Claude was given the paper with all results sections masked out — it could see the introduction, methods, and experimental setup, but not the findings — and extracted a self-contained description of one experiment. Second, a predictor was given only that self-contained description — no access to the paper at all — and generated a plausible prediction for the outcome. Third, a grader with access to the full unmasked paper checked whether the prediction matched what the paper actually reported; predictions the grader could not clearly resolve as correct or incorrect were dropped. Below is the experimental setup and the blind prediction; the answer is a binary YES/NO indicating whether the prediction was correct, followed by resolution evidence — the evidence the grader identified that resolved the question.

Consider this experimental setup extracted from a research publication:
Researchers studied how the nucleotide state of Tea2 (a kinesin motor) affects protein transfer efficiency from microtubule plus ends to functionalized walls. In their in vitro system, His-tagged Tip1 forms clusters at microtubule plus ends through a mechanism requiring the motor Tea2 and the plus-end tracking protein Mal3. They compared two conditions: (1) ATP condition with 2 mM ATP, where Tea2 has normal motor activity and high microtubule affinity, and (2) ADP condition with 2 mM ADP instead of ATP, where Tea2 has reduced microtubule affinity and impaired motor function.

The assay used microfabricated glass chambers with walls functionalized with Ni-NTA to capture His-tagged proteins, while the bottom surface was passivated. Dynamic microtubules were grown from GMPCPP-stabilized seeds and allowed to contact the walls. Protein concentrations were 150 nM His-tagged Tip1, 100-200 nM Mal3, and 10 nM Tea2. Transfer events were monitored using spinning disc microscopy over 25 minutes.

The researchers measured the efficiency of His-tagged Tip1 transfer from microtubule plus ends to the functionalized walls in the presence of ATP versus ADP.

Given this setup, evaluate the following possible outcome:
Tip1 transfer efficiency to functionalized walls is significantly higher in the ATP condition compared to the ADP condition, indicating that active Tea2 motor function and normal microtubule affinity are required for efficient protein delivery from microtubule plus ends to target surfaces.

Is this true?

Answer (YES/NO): YES